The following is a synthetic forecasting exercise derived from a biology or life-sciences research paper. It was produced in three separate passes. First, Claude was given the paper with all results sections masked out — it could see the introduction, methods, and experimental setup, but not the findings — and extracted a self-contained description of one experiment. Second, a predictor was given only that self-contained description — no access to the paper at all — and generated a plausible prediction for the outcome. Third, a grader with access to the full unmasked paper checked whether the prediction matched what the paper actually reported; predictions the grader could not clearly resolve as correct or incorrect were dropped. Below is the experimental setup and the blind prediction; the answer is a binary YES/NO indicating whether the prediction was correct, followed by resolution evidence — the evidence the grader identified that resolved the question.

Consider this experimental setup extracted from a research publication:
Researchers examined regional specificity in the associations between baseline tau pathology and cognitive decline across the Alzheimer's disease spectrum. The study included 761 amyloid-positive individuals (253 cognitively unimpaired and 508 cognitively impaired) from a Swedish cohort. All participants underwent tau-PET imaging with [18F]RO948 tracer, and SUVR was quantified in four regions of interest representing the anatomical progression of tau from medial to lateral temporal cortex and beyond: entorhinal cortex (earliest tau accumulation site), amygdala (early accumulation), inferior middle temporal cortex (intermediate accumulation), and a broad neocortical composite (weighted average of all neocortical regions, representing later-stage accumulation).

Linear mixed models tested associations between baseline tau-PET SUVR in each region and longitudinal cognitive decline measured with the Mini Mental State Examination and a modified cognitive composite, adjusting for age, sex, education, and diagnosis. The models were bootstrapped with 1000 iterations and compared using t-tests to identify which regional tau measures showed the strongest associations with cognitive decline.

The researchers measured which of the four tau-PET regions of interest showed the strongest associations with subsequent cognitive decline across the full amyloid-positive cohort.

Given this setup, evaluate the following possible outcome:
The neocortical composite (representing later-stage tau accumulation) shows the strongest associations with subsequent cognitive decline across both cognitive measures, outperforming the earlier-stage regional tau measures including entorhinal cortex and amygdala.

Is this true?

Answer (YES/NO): NO